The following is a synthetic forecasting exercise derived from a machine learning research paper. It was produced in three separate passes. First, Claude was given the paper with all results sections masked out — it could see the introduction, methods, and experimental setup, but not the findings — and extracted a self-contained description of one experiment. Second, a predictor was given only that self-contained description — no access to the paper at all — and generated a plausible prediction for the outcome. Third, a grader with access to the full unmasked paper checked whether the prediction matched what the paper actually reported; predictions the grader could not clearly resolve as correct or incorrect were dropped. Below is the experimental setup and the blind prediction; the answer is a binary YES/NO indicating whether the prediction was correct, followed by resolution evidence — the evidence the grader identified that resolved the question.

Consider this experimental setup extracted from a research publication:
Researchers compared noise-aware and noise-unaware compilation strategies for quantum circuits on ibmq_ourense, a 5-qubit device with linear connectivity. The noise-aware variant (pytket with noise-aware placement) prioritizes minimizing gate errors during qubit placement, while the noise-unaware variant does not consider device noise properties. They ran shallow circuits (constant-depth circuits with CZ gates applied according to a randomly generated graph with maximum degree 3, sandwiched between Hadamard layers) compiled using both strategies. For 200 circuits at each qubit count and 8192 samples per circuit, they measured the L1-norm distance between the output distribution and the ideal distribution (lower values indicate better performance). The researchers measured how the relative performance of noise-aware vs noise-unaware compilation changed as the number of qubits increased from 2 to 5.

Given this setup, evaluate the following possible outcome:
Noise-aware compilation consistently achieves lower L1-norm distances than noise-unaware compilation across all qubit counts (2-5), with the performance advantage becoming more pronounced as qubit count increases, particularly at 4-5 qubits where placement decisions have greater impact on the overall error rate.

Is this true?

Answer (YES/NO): NO